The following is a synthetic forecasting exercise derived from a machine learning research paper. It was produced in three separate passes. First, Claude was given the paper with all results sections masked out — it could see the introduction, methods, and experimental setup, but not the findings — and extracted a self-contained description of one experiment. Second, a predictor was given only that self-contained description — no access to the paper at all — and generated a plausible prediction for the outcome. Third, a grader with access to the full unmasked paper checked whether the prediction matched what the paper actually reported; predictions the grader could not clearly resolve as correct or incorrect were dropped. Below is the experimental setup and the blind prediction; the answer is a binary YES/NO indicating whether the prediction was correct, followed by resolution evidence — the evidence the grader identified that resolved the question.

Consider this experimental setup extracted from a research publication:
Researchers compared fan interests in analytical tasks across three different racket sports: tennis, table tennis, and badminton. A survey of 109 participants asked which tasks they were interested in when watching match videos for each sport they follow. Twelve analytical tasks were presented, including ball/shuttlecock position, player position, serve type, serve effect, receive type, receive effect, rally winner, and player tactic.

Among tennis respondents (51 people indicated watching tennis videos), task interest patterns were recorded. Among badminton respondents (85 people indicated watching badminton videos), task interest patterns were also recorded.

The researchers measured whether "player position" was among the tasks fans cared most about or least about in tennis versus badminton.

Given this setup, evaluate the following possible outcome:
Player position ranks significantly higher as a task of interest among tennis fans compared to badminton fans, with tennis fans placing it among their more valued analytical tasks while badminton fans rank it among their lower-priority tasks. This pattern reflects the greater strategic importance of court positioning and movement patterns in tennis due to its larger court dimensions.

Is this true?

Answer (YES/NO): NO